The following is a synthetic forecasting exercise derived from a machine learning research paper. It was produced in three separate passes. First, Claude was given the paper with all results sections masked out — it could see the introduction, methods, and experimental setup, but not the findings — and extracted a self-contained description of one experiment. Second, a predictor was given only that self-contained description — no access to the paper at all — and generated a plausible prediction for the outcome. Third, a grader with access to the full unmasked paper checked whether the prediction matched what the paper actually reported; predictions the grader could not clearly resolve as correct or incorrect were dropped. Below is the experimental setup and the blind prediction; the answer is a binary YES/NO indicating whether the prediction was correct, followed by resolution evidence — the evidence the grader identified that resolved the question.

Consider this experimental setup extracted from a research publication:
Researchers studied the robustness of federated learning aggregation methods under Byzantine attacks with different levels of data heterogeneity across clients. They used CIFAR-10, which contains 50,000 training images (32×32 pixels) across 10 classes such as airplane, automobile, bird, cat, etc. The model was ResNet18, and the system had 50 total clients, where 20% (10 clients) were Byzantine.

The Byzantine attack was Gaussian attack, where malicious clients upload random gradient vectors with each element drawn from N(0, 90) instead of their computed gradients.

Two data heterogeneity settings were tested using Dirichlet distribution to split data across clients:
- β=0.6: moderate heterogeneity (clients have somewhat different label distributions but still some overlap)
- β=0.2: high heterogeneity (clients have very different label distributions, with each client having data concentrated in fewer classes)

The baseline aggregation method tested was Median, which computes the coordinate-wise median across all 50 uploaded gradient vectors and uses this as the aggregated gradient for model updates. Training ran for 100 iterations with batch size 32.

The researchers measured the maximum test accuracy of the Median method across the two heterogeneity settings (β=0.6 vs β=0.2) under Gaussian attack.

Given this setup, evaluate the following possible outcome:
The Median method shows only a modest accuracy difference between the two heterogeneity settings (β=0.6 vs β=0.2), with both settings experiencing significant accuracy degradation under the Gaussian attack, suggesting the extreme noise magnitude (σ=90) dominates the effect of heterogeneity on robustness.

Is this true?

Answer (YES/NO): NO